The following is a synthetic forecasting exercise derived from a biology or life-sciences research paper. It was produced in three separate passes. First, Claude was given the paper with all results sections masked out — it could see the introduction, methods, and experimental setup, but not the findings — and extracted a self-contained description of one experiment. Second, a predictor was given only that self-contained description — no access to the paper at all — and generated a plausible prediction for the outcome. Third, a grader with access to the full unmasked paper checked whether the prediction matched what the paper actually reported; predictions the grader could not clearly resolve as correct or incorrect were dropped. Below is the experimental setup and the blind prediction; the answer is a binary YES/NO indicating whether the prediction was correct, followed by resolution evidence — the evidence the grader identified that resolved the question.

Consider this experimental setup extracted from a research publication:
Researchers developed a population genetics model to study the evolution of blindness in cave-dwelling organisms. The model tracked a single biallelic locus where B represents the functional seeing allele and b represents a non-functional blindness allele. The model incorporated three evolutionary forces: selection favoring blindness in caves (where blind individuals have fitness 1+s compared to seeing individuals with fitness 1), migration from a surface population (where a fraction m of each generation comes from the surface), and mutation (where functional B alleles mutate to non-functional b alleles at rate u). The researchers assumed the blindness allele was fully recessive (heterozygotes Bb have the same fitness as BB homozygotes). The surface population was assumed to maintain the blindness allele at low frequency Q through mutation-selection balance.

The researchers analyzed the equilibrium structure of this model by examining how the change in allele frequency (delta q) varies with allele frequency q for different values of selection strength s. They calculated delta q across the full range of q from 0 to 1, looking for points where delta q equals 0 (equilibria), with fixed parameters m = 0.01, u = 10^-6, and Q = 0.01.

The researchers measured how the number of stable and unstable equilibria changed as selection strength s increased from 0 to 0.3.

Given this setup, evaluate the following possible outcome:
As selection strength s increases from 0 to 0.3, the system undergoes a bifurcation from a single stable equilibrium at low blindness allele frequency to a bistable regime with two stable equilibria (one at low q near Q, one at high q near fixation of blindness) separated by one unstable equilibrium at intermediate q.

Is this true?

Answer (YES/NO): NO